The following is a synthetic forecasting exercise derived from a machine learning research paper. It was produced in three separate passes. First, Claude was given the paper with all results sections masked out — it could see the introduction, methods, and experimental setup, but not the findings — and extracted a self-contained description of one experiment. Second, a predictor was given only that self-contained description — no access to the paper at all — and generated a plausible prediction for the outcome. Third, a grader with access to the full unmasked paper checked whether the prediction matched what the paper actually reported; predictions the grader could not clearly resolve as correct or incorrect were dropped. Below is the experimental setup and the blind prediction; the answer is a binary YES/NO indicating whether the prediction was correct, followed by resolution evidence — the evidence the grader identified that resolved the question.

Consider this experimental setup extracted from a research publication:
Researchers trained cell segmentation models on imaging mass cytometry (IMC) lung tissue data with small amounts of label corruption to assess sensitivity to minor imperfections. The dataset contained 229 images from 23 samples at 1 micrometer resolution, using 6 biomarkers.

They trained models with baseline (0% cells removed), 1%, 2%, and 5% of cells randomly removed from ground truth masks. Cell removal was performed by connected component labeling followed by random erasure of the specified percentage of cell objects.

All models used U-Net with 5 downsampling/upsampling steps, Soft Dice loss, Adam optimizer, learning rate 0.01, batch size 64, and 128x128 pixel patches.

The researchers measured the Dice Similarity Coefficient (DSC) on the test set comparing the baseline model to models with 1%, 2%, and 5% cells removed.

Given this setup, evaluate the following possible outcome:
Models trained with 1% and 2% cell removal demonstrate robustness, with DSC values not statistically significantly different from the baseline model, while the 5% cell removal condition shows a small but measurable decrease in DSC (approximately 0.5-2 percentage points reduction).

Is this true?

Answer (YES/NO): NO